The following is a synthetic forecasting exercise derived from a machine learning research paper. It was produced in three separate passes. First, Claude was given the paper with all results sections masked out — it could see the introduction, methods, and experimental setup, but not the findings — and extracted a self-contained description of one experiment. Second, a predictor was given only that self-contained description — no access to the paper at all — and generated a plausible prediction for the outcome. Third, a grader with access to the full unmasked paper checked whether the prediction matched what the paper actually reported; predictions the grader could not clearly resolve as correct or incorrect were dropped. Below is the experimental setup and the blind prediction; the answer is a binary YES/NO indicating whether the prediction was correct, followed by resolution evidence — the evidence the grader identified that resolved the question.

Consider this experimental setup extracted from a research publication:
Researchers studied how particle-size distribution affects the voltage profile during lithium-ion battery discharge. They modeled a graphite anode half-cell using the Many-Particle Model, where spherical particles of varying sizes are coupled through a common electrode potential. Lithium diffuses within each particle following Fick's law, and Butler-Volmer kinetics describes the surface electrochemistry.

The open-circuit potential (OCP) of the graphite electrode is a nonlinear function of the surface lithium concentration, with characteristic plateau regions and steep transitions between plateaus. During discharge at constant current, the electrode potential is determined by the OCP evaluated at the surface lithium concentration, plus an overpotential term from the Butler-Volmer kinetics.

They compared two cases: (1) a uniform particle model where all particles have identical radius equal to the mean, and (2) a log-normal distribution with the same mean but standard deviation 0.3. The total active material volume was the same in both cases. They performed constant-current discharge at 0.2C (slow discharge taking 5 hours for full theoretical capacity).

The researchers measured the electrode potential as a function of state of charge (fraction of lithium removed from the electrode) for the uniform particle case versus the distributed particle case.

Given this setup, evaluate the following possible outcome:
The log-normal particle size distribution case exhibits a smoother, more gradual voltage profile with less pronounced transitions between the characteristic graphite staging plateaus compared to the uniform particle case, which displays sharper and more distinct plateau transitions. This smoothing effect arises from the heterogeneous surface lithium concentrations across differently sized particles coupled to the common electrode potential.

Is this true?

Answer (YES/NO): YES